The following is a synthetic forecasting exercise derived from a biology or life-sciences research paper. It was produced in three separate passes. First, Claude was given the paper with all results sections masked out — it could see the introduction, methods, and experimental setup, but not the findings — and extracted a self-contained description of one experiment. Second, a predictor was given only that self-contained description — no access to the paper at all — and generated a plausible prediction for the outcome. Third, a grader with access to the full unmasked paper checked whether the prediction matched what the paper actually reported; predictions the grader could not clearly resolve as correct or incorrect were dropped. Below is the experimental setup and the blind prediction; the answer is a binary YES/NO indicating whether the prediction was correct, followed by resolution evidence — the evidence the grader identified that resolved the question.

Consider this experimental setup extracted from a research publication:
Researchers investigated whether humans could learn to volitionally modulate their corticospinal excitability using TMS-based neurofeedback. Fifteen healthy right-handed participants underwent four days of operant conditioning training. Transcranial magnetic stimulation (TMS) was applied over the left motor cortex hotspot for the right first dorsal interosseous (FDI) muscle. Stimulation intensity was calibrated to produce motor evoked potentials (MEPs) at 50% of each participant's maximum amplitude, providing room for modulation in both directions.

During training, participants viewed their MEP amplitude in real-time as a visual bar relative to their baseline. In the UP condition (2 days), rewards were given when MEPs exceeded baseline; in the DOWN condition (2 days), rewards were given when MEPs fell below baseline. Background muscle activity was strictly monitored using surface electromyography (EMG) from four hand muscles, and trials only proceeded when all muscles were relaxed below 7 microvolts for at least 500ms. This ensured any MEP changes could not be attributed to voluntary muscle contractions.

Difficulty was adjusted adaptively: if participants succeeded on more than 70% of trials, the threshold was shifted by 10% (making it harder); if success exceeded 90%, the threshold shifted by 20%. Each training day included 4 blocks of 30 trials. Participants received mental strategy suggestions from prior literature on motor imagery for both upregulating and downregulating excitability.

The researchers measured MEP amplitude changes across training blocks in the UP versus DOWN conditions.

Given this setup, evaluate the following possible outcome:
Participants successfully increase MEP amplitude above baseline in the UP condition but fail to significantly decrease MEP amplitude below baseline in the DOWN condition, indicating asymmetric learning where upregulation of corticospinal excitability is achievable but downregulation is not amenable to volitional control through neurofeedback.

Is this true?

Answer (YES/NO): NO